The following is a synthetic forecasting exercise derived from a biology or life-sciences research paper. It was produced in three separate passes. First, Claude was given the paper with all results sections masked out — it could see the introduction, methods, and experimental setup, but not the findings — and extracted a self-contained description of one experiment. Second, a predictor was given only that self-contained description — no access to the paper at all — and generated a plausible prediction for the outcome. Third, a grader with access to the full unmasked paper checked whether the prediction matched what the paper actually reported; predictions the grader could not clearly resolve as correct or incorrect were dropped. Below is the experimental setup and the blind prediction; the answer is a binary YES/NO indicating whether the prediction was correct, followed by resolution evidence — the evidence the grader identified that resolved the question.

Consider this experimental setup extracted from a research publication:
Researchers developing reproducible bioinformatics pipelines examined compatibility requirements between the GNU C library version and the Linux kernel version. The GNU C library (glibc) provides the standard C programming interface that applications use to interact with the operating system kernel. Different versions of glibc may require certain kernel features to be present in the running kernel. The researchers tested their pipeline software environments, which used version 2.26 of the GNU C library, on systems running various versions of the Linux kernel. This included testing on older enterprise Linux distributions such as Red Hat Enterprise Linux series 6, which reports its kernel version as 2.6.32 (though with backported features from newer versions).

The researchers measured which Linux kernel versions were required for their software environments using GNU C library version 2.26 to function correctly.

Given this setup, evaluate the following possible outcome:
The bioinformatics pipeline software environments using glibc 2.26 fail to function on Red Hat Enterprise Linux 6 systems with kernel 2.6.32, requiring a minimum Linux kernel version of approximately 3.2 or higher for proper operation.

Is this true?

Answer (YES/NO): NO